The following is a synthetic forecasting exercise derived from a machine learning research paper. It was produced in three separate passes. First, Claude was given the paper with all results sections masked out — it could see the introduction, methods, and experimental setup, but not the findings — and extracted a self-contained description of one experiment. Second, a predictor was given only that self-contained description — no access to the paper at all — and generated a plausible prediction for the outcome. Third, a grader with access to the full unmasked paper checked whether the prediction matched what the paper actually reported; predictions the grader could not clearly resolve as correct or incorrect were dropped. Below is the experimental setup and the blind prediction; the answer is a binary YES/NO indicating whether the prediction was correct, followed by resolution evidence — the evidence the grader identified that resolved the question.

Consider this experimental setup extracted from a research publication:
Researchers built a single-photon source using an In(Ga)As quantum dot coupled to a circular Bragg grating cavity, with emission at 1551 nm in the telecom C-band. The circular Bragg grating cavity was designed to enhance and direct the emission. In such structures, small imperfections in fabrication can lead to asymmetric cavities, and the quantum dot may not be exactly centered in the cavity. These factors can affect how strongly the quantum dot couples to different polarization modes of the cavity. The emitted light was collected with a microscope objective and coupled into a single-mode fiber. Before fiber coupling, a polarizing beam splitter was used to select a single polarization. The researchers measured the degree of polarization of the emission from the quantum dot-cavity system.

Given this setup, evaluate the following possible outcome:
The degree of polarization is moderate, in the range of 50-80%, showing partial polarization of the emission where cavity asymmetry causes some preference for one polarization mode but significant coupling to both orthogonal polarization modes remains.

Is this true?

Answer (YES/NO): NO